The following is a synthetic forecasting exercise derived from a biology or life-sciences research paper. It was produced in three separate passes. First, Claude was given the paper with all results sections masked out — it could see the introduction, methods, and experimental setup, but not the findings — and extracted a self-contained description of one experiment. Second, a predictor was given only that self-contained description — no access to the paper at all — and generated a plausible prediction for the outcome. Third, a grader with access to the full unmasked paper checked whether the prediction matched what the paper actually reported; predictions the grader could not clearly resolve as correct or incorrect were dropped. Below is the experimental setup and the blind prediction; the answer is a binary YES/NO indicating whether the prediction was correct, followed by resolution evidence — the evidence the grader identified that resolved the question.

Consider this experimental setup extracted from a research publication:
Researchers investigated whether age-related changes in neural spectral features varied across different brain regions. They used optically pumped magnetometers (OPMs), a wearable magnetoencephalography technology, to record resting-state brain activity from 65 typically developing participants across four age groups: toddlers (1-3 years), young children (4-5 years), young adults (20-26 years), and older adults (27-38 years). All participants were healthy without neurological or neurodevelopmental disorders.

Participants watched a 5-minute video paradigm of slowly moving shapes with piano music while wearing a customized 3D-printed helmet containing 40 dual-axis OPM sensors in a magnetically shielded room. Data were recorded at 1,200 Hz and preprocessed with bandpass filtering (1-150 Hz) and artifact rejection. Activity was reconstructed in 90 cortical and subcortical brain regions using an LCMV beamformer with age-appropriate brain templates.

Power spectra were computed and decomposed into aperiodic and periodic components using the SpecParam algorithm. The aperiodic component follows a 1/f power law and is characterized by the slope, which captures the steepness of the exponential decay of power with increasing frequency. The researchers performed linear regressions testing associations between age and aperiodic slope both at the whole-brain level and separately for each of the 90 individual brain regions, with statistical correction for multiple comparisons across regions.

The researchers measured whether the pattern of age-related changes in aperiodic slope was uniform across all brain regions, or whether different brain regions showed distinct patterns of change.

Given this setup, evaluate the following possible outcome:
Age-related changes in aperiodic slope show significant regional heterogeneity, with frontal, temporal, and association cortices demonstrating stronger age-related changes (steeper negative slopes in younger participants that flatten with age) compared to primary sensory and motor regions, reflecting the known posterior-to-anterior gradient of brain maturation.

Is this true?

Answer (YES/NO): NO